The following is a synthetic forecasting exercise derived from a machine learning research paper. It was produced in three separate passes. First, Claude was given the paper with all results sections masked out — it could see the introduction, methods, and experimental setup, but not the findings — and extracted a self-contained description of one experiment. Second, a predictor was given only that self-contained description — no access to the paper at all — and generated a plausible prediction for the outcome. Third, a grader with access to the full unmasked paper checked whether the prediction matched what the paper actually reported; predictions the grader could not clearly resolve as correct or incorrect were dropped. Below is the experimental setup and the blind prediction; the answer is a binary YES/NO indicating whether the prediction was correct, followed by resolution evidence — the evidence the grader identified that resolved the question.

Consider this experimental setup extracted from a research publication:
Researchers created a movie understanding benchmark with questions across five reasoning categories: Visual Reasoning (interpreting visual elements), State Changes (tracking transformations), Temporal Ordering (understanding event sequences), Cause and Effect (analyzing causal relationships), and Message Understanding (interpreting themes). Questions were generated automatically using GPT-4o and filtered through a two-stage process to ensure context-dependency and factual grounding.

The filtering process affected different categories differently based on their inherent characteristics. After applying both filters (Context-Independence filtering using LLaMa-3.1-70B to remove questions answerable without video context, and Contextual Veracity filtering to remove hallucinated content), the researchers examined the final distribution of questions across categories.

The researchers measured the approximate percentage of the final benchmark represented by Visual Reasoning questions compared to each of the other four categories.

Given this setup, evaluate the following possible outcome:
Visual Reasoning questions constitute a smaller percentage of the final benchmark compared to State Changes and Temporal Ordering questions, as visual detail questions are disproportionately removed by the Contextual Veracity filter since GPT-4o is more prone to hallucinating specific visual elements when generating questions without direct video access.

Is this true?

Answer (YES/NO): NO